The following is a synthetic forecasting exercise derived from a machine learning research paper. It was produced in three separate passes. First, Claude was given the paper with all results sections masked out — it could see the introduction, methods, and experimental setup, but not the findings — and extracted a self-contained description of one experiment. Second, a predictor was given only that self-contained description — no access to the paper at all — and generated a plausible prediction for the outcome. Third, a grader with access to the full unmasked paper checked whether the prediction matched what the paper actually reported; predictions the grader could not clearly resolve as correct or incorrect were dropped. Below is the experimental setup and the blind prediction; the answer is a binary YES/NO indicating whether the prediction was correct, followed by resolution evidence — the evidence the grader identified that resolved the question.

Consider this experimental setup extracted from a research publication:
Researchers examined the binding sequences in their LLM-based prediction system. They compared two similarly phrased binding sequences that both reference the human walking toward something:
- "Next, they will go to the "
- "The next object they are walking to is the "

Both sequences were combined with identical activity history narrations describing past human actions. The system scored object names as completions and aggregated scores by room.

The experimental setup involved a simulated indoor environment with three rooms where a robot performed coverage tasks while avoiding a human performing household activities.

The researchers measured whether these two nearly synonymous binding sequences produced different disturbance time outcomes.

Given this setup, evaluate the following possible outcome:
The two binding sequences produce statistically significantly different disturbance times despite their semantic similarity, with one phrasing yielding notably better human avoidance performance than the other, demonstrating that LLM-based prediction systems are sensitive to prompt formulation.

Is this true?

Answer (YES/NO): NO